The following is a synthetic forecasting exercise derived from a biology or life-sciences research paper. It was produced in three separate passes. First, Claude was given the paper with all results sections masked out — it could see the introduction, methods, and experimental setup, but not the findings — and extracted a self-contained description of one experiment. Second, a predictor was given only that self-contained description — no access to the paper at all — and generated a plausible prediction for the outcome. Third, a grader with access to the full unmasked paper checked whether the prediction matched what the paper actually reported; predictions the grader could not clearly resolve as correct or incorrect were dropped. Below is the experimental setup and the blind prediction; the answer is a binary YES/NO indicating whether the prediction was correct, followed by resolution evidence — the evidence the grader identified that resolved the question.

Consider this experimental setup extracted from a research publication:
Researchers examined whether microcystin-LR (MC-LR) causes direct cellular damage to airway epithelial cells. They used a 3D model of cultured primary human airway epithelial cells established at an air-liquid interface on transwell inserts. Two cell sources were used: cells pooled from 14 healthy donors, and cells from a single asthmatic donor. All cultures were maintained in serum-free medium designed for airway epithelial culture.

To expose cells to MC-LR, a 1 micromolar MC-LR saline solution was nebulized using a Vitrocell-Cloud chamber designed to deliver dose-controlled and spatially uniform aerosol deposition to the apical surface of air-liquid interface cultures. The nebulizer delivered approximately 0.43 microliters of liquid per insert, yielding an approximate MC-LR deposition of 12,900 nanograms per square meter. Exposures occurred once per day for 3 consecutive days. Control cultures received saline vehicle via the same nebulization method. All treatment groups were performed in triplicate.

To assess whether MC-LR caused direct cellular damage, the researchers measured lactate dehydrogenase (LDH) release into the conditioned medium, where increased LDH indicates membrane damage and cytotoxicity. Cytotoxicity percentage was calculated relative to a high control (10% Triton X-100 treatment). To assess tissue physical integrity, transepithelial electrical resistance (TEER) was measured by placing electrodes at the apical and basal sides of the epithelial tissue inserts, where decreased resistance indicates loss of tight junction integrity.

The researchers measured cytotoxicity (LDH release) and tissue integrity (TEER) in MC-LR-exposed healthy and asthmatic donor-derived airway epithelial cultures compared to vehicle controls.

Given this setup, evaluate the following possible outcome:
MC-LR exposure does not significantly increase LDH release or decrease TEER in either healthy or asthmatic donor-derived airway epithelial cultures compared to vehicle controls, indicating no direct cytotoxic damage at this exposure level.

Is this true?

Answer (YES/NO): YES